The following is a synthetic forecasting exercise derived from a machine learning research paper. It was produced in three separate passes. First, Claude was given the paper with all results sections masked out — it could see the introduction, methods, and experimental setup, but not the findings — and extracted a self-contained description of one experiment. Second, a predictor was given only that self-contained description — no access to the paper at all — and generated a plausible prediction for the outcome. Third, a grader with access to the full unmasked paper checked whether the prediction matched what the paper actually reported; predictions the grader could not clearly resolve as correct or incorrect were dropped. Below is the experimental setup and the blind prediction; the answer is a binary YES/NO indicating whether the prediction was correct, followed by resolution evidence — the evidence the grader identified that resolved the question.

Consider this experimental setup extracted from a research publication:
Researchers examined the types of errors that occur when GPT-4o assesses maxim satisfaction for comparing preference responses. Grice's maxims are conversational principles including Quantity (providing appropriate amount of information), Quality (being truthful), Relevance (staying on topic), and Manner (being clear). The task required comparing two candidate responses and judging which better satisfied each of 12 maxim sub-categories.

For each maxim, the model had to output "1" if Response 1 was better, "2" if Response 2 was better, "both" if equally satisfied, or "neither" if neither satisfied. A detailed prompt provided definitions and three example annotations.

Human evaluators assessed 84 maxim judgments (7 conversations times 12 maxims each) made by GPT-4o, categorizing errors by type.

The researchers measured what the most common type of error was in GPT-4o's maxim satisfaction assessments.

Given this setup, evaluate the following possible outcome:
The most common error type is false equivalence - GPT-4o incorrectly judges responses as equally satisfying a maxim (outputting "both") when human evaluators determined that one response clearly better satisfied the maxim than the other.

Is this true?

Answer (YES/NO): NO